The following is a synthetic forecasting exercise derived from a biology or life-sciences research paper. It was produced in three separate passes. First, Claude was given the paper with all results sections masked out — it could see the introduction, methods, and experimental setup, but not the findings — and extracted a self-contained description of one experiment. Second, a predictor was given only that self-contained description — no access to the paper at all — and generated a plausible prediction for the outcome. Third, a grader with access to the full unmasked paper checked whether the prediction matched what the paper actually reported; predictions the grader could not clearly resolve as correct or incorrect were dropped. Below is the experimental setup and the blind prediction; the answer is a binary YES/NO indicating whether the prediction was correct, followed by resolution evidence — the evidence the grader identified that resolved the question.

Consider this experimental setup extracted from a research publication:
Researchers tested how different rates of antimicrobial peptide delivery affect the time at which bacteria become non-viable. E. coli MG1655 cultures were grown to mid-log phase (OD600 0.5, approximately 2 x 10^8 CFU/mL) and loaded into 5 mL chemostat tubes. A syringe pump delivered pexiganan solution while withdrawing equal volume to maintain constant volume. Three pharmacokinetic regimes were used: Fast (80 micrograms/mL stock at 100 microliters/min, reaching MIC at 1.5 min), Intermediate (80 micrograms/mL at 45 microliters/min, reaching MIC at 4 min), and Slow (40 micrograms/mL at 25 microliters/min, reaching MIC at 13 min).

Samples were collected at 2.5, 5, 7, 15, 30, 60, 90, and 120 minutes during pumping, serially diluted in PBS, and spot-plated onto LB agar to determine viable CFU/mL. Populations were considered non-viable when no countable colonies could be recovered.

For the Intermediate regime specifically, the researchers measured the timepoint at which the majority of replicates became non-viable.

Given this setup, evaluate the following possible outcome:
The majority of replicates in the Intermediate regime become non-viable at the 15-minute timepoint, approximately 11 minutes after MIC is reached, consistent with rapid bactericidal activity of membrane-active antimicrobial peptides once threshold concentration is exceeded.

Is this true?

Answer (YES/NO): NO